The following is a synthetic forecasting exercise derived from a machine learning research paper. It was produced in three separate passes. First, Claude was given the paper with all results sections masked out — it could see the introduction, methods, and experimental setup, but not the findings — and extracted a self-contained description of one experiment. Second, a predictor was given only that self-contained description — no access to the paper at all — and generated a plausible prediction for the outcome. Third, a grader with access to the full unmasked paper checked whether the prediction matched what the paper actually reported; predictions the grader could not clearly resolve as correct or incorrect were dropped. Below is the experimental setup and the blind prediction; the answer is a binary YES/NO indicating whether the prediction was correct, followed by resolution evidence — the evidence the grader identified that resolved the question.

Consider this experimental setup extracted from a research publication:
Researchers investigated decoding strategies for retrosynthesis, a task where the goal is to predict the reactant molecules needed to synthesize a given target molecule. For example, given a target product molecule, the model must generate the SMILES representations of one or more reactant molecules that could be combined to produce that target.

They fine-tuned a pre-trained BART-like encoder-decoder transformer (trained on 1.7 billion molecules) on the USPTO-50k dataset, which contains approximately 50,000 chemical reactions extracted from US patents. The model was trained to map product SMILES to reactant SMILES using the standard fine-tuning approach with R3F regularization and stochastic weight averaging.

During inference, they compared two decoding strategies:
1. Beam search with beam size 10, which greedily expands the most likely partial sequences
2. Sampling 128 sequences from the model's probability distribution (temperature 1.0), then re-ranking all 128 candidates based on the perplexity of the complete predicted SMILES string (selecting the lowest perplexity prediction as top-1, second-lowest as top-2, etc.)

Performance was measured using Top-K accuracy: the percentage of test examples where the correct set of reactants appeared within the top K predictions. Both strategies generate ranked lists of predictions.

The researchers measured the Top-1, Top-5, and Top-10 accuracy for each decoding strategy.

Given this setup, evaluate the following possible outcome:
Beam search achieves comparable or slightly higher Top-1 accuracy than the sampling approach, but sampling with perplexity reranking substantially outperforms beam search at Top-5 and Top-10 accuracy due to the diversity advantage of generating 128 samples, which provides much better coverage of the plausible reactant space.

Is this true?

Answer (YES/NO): NO